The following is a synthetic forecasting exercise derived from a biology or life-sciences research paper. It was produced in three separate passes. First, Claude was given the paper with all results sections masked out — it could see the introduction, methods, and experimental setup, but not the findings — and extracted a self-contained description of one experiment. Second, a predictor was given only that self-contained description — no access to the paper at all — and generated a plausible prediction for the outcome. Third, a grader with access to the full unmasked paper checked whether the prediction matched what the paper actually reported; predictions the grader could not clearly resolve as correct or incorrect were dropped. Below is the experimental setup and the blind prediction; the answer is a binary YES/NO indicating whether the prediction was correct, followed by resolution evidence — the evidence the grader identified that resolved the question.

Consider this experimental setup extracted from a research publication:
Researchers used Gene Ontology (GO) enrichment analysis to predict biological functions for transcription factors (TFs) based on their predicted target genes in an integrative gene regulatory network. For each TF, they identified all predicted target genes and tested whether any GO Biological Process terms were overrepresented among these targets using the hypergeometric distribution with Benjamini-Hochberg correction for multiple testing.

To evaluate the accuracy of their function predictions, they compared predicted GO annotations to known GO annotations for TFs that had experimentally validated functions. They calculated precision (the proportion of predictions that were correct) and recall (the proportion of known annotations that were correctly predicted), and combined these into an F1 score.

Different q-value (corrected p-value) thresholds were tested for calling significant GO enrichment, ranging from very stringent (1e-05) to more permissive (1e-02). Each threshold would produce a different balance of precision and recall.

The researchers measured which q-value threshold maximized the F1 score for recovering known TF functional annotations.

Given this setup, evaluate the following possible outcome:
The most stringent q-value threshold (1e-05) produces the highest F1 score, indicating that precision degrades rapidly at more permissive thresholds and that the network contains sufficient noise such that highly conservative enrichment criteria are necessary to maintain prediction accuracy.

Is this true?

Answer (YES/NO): NO